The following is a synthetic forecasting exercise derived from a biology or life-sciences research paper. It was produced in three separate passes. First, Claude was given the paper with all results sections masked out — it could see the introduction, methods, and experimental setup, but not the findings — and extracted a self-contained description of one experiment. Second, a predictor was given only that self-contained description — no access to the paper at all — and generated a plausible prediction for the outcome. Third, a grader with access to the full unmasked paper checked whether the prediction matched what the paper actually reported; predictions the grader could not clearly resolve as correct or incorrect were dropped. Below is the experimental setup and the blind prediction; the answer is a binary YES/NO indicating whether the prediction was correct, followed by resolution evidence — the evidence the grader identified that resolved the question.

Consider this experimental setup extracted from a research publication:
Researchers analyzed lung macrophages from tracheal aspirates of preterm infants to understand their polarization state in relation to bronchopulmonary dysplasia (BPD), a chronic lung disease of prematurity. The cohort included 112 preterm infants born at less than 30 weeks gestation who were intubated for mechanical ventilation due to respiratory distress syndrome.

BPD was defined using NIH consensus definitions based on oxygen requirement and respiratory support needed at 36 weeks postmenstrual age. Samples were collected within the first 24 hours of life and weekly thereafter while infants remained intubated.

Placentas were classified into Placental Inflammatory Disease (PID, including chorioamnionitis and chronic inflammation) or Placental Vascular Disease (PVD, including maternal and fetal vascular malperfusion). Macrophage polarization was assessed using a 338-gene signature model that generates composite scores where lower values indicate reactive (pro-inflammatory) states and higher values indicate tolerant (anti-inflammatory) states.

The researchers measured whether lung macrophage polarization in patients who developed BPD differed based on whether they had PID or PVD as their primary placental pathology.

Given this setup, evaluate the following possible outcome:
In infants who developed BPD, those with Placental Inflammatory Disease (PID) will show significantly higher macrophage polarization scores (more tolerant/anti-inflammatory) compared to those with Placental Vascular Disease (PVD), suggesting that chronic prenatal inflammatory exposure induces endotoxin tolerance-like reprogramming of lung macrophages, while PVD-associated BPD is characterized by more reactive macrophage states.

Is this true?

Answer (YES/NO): NO